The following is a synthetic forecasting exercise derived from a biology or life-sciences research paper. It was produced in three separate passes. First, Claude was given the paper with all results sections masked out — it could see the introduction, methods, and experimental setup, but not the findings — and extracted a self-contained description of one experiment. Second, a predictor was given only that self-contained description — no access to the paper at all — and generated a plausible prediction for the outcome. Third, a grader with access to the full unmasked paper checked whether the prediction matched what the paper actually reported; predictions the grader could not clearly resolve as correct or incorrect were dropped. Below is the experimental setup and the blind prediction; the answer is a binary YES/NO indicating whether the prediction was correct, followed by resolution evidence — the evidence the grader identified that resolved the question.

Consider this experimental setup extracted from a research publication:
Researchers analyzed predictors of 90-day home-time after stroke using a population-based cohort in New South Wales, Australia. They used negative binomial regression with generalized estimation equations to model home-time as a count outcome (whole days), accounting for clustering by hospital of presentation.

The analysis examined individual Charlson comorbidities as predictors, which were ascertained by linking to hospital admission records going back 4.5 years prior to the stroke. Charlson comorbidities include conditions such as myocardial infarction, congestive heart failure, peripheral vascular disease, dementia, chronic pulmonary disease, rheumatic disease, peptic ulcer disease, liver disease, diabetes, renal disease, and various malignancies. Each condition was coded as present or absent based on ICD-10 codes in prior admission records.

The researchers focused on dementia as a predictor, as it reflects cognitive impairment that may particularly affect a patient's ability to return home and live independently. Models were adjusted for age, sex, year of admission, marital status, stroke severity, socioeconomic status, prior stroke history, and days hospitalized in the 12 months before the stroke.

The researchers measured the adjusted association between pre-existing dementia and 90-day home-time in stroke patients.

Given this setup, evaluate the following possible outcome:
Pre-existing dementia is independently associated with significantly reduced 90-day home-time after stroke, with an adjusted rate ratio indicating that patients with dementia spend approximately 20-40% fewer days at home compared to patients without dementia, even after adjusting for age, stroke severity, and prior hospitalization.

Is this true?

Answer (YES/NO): YES